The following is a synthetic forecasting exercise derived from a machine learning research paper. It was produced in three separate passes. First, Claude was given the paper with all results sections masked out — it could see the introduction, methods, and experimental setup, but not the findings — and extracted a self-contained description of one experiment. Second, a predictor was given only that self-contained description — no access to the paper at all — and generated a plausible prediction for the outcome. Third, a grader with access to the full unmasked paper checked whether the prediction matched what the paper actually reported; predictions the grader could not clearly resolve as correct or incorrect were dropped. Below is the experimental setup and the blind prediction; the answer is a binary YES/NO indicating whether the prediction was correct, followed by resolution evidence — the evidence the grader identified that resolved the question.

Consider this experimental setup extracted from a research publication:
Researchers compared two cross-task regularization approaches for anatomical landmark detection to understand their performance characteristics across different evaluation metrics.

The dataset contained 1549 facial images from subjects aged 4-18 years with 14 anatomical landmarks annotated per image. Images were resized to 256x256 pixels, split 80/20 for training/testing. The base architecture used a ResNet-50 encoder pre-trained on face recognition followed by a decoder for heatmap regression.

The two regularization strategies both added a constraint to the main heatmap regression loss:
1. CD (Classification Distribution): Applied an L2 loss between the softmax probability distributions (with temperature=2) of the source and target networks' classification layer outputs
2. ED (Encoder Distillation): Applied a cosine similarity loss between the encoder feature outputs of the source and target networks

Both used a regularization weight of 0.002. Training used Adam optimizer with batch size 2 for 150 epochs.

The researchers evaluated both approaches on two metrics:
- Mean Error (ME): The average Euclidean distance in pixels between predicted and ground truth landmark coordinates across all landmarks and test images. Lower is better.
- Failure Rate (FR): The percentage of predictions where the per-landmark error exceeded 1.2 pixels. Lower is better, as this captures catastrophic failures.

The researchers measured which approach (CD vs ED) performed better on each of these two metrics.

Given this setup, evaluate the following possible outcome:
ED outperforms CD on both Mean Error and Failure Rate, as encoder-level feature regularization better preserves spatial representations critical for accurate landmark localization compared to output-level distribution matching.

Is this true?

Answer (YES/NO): NO